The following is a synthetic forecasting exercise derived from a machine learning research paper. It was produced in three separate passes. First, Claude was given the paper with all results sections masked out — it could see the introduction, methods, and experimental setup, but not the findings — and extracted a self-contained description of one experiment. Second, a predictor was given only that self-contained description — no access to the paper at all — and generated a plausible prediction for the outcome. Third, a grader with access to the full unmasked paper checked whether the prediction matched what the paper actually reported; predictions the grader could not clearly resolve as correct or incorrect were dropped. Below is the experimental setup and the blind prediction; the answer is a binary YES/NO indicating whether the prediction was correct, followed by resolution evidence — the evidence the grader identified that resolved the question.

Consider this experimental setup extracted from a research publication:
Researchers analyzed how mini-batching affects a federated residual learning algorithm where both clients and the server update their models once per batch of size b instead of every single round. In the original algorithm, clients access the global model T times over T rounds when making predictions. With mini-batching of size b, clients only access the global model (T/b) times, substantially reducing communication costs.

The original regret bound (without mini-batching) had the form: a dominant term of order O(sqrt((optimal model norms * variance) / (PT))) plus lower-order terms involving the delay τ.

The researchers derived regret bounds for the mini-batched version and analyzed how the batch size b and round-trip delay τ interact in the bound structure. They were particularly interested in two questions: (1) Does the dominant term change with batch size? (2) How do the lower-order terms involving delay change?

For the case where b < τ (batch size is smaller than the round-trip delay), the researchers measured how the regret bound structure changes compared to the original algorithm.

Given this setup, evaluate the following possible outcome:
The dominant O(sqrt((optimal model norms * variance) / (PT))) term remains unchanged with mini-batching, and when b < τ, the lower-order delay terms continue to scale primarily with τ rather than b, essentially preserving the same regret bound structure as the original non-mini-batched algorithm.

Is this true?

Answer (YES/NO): YES